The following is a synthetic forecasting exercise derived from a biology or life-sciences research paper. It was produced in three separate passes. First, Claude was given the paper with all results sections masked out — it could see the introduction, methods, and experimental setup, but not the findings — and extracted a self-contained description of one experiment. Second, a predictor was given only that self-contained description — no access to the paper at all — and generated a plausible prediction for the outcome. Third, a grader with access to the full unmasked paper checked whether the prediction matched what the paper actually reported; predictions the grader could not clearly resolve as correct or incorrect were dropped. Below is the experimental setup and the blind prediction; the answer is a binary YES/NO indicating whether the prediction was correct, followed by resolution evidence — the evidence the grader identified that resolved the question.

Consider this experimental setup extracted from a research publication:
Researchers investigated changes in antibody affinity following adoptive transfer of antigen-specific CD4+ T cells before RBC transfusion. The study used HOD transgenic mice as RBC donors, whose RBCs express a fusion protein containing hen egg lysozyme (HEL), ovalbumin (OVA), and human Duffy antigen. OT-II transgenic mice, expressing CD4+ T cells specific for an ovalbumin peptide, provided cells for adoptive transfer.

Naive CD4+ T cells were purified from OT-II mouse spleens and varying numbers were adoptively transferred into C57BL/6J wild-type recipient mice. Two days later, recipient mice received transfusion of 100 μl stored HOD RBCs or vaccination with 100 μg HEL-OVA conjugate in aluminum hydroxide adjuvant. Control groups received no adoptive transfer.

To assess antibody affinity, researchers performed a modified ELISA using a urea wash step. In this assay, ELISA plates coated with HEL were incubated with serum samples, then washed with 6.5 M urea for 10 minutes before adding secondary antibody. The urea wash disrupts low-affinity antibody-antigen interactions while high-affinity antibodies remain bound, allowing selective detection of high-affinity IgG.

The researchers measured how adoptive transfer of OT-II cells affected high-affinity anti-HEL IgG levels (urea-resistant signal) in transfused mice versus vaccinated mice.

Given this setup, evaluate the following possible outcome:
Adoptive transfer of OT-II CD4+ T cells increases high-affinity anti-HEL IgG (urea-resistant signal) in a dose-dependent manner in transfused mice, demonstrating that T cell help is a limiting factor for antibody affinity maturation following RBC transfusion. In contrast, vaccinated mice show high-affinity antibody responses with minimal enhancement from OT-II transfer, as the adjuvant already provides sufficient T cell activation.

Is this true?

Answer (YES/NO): YES